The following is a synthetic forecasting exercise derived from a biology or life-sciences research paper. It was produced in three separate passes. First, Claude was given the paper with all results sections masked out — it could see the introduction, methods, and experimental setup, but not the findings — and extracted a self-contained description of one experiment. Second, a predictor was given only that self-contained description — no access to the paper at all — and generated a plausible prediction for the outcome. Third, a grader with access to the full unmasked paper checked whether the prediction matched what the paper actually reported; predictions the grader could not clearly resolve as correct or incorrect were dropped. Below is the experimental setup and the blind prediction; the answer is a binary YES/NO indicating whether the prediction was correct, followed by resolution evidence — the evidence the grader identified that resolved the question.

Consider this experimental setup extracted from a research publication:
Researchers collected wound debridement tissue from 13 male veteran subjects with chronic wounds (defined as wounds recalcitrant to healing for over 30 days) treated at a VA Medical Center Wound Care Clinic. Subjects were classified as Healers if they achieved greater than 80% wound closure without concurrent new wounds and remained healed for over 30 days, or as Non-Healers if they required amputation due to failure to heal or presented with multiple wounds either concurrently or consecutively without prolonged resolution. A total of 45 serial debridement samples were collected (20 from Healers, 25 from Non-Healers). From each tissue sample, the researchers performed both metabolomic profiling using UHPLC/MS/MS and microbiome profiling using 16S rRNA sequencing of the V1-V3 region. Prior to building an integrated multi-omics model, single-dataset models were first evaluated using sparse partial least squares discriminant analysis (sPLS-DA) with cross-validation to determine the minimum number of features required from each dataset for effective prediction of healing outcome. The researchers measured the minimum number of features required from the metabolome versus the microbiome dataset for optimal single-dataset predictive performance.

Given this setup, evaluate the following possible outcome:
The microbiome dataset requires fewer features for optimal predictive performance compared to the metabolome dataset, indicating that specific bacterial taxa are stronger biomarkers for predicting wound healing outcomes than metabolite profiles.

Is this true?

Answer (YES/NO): YES